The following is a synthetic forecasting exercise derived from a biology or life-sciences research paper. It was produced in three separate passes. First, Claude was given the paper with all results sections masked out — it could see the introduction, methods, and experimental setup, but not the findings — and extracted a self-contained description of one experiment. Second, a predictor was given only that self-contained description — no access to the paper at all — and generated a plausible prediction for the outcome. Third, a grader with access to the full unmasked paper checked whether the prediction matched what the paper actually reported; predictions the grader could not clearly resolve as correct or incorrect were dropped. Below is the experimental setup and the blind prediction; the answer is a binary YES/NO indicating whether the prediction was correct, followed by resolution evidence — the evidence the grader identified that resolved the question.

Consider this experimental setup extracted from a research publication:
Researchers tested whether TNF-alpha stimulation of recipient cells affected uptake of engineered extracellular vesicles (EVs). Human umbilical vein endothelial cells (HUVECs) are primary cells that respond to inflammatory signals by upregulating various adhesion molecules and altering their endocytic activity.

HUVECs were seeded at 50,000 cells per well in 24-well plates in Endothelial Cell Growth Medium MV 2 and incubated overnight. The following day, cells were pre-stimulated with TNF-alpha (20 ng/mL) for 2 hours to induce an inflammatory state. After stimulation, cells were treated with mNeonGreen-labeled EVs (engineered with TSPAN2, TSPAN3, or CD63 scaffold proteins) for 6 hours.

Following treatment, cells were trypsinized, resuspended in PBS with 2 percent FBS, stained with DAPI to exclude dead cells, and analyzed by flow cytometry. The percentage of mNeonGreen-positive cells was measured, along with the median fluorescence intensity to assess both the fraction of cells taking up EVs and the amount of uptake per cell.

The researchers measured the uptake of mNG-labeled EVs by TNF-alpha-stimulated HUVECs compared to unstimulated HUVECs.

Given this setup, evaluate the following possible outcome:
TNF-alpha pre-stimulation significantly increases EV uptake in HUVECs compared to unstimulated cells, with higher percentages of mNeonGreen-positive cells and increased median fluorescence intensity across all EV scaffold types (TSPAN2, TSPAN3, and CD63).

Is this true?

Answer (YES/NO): NO